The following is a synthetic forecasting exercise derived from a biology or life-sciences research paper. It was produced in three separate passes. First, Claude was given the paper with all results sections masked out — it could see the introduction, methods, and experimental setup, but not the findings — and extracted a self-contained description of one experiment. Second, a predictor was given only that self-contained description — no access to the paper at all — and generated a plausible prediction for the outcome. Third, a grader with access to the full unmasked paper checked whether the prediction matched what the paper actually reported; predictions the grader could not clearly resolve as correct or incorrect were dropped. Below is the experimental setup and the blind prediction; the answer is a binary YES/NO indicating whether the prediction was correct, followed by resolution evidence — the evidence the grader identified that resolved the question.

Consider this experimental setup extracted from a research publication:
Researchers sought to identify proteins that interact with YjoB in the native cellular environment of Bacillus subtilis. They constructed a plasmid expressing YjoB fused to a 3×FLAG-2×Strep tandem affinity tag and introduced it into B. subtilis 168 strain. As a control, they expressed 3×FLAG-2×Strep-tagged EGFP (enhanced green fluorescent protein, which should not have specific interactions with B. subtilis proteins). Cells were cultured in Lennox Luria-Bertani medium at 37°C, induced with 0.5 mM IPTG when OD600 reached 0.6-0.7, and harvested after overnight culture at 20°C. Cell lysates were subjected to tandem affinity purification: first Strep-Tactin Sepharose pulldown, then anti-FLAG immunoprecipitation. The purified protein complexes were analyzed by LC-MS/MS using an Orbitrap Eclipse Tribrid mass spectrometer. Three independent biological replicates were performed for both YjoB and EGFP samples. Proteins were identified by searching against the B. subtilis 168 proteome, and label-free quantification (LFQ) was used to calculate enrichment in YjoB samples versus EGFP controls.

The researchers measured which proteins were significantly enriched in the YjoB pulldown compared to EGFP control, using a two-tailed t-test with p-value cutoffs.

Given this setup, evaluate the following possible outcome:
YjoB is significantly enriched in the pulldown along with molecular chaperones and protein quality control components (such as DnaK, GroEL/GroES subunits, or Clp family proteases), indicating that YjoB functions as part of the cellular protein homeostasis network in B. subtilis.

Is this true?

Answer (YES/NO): NO